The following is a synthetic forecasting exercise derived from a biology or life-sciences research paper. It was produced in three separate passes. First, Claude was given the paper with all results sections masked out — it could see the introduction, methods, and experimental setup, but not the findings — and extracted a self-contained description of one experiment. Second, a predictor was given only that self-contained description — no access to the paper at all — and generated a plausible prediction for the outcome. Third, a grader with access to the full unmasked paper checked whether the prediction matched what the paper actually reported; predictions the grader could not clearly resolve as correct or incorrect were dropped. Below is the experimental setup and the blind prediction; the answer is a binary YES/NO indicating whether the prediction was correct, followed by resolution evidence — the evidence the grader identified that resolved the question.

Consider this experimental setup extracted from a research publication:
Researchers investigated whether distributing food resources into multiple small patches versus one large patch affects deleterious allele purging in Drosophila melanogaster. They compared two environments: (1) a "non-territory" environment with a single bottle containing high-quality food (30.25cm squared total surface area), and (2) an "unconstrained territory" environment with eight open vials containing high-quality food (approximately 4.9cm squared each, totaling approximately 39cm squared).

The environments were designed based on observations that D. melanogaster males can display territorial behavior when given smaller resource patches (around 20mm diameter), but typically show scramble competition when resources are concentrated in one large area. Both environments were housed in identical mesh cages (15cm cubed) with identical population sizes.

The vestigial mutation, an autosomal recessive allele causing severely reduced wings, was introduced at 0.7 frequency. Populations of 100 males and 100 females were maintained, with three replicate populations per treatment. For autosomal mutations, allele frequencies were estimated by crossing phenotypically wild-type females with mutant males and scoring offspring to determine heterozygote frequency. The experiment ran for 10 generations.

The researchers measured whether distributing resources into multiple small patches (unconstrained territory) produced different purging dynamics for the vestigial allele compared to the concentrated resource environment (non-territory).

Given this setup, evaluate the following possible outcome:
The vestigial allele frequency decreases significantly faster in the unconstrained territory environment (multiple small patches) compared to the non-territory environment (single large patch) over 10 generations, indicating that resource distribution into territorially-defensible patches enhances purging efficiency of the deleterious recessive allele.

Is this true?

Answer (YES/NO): NO